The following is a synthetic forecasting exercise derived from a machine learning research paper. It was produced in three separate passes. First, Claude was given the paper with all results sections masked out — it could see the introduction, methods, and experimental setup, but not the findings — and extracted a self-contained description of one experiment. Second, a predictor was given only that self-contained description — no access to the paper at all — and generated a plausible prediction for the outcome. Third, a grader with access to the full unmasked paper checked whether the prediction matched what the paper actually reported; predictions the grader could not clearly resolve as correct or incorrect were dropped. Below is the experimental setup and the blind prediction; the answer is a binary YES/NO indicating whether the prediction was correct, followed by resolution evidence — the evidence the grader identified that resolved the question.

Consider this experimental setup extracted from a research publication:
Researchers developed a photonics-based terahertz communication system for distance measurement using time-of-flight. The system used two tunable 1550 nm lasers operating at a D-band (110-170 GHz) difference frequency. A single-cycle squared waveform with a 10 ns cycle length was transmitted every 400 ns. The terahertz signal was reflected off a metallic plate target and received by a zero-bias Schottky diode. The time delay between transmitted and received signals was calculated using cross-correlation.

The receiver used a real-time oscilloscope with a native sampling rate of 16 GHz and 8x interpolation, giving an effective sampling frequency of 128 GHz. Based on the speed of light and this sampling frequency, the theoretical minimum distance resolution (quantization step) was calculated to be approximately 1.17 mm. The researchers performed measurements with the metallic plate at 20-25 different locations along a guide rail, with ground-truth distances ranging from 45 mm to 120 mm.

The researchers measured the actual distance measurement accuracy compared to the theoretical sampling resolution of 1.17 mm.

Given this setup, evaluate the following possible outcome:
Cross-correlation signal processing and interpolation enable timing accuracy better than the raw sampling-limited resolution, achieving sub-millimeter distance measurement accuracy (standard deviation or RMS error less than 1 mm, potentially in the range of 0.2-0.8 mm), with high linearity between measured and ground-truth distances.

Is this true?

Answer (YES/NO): NO